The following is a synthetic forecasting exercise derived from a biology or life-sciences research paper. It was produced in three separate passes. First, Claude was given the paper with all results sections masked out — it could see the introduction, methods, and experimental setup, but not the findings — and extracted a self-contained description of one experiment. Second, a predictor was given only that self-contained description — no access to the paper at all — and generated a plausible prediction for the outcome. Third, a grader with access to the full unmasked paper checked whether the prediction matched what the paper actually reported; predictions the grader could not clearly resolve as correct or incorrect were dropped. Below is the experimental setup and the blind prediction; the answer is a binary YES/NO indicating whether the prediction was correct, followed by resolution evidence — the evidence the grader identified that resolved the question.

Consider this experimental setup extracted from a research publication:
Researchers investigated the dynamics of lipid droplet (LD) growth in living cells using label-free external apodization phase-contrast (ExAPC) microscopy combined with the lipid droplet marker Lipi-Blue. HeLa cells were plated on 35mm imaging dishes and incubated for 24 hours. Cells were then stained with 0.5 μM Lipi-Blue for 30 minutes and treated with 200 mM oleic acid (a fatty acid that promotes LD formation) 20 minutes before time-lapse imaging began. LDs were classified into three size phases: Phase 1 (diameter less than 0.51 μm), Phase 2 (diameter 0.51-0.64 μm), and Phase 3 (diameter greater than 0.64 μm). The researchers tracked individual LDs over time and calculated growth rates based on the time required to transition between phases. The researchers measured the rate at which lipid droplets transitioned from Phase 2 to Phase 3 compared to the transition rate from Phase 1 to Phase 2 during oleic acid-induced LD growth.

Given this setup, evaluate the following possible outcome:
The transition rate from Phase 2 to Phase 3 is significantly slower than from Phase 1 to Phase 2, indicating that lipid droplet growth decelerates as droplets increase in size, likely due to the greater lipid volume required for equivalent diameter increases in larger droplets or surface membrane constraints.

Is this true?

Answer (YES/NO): YES